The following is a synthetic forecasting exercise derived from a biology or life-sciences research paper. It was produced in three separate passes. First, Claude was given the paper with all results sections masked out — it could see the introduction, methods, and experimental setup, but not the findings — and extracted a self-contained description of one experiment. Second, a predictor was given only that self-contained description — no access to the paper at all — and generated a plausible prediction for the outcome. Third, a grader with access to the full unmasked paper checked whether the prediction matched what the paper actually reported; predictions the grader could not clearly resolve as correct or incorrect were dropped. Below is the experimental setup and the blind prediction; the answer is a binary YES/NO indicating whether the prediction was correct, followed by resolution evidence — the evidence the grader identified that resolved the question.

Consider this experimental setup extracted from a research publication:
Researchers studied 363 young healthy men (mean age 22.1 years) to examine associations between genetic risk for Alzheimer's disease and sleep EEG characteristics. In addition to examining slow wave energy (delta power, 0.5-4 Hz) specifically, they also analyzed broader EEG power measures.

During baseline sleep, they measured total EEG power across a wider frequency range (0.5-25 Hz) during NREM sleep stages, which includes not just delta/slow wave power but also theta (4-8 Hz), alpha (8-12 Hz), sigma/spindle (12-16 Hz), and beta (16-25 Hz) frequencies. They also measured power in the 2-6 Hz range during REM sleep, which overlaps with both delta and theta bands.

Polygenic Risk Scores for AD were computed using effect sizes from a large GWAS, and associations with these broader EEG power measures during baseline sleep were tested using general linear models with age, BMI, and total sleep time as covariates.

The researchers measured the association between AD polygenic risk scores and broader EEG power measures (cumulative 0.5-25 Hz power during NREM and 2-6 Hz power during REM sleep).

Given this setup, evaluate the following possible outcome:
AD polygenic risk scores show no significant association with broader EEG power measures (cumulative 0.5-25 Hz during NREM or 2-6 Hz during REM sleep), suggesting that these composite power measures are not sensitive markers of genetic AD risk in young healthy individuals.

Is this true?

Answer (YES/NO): NO